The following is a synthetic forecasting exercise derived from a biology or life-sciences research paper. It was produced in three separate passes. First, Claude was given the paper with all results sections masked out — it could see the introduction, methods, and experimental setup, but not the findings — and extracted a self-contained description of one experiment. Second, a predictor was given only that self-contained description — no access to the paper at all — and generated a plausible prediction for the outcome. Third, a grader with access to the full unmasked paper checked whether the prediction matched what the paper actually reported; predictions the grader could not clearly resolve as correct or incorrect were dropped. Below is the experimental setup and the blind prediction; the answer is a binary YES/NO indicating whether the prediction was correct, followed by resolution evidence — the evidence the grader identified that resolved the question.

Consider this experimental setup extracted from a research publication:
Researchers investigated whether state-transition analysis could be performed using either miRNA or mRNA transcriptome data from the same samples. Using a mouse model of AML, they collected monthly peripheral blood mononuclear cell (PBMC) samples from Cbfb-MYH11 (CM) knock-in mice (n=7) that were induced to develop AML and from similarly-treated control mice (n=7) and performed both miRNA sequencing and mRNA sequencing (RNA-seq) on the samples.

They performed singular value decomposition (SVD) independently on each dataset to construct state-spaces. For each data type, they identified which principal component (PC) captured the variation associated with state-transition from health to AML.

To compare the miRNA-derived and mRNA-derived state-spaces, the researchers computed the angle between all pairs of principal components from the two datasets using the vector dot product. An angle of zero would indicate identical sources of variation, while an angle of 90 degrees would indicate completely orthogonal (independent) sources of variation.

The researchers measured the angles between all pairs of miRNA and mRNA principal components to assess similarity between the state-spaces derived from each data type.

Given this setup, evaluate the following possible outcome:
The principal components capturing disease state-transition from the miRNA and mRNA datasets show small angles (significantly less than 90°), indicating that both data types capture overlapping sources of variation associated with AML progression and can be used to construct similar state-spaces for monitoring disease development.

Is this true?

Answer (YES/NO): YES